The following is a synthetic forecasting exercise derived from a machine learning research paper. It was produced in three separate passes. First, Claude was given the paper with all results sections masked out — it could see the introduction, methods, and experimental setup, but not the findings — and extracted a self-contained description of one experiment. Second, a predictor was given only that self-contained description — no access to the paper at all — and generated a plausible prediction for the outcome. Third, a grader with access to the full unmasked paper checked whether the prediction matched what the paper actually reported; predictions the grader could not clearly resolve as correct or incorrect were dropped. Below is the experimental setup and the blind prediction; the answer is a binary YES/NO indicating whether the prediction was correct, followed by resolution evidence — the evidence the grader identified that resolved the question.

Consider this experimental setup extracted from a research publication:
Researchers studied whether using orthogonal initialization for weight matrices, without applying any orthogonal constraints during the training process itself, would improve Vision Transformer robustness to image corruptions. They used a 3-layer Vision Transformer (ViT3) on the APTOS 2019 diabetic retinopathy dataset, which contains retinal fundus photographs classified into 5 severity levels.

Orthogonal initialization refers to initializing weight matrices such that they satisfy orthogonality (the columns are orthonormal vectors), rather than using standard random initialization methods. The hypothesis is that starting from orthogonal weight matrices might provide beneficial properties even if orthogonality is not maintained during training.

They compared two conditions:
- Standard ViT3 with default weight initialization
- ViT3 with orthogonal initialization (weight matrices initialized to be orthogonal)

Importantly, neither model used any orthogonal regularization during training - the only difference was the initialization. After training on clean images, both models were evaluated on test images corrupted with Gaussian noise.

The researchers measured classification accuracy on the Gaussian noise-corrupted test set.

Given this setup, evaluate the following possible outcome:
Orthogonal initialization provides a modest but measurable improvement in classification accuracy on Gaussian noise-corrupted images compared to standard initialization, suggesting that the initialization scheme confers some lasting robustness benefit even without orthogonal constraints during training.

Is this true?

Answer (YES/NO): NO